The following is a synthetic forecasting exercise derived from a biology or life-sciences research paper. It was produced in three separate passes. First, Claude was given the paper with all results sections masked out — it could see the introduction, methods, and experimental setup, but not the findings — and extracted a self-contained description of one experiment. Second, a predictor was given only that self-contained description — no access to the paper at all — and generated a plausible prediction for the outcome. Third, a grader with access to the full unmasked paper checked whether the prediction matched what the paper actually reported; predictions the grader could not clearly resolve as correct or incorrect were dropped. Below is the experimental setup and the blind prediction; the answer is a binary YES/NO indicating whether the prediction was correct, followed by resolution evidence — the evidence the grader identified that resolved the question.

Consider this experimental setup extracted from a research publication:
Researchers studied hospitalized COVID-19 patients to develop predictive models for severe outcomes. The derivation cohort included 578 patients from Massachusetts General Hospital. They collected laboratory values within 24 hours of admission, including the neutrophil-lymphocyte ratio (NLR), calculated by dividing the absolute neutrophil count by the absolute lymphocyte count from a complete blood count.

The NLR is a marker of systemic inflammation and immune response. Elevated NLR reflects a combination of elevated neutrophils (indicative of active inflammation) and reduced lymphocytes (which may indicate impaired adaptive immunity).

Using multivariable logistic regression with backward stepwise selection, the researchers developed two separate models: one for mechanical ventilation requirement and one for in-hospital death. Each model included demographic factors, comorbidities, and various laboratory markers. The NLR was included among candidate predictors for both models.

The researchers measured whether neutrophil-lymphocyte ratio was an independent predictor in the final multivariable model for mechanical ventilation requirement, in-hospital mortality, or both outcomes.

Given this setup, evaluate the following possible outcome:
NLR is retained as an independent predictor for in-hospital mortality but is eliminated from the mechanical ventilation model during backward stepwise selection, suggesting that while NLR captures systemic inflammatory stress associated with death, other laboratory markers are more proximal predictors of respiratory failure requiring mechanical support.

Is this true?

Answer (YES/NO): NO